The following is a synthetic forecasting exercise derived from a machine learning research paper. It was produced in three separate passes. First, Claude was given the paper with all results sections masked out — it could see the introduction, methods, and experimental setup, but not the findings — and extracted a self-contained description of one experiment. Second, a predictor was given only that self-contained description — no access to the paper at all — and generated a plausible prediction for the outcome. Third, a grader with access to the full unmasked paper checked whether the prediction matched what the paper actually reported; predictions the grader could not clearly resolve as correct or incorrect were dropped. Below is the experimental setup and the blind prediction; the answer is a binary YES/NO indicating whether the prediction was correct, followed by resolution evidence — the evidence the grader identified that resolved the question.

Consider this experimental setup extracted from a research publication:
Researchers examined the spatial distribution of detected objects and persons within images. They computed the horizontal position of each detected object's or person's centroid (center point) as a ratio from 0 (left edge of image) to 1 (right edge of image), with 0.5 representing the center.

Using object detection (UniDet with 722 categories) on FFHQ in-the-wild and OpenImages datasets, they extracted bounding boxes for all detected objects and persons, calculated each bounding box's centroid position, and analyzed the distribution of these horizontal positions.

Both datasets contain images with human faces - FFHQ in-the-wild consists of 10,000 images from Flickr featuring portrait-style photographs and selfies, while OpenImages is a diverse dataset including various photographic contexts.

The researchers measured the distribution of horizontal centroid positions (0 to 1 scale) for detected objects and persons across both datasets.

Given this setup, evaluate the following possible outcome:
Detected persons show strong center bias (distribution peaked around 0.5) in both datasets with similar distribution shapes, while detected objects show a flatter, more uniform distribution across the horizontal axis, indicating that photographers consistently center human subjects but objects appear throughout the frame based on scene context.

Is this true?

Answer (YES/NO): NO